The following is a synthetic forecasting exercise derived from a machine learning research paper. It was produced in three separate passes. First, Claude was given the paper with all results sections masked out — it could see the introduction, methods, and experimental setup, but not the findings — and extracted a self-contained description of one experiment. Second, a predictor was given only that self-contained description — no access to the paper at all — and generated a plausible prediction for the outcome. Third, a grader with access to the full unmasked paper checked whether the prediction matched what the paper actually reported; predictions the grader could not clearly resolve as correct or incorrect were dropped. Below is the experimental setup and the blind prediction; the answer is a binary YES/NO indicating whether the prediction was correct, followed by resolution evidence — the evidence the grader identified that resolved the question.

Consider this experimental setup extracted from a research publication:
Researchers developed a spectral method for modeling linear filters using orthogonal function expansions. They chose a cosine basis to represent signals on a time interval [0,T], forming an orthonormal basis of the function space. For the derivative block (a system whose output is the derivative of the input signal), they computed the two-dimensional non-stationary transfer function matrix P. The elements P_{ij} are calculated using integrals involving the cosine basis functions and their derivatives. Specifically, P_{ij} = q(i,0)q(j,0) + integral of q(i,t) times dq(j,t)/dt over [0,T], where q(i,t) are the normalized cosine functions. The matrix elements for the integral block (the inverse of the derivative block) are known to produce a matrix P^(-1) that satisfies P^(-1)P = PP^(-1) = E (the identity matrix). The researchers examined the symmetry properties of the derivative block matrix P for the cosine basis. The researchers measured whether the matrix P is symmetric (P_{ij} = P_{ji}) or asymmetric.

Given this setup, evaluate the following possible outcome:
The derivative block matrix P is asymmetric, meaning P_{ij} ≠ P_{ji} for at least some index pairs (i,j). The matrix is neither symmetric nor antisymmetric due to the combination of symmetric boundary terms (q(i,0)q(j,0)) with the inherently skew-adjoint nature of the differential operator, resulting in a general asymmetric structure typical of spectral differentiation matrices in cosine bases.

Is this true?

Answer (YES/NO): YES